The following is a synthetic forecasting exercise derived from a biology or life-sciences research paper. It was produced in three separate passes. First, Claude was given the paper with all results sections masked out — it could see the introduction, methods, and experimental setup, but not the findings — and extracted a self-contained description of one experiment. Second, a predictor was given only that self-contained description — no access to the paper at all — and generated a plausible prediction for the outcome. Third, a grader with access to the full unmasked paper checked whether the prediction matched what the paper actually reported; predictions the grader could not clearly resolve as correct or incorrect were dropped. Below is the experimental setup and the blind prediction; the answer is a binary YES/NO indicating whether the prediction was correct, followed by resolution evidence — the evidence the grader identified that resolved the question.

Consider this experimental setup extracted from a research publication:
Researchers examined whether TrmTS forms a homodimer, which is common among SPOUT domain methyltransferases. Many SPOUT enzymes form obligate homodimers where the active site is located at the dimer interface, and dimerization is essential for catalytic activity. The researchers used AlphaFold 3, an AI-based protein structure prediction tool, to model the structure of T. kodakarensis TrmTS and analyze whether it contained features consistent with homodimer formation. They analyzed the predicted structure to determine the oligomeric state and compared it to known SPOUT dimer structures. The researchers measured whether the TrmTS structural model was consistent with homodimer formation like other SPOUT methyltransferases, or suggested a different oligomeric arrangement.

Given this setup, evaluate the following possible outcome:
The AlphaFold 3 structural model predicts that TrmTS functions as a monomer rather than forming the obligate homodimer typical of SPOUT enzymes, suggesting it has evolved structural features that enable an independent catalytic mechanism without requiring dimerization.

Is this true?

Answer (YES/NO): NO